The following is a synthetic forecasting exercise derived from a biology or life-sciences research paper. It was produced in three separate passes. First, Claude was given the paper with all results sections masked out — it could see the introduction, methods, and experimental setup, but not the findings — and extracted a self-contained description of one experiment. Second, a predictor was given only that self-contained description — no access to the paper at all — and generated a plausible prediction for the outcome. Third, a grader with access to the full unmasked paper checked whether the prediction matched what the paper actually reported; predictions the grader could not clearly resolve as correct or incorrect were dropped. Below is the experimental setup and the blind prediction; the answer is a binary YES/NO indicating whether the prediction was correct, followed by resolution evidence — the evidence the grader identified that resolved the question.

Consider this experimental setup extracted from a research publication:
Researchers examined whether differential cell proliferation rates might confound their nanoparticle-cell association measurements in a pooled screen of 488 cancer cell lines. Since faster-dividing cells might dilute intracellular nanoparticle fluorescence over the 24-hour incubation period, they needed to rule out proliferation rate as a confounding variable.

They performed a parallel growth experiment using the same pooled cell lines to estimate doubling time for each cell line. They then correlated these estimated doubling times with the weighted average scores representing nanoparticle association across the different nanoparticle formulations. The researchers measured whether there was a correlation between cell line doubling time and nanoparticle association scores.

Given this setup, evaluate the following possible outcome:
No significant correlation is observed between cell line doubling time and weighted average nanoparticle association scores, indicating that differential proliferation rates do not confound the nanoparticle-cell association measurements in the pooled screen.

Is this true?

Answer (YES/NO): YES